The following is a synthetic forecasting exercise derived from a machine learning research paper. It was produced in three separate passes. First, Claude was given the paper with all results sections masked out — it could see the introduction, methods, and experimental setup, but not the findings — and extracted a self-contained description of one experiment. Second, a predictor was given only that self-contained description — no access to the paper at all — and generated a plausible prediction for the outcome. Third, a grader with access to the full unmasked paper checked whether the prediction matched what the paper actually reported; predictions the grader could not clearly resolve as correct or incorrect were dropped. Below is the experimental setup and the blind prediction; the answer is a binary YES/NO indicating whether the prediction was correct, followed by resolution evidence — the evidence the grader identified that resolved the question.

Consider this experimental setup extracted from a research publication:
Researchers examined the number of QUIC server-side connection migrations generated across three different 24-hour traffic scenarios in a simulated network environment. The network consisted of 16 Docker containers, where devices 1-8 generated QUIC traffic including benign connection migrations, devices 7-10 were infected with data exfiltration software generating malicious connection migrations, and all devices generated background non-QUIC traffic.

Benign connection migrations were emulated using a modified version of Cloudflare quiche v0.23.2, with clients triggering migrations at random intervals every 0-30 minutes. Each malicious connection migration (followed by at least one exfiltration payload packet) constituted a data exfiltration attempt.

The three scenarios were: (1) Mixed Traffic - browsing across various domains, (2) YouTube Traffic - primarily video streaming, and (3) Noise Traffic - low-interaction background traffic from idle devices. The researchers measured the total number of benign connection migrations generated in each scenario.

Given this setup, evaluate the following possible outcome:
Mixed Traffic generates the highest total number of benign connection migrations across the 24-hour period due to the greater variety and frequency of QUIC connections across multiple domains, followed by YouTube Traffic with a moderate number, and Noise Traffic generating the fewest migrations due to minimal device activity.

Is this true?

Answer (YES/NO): NO